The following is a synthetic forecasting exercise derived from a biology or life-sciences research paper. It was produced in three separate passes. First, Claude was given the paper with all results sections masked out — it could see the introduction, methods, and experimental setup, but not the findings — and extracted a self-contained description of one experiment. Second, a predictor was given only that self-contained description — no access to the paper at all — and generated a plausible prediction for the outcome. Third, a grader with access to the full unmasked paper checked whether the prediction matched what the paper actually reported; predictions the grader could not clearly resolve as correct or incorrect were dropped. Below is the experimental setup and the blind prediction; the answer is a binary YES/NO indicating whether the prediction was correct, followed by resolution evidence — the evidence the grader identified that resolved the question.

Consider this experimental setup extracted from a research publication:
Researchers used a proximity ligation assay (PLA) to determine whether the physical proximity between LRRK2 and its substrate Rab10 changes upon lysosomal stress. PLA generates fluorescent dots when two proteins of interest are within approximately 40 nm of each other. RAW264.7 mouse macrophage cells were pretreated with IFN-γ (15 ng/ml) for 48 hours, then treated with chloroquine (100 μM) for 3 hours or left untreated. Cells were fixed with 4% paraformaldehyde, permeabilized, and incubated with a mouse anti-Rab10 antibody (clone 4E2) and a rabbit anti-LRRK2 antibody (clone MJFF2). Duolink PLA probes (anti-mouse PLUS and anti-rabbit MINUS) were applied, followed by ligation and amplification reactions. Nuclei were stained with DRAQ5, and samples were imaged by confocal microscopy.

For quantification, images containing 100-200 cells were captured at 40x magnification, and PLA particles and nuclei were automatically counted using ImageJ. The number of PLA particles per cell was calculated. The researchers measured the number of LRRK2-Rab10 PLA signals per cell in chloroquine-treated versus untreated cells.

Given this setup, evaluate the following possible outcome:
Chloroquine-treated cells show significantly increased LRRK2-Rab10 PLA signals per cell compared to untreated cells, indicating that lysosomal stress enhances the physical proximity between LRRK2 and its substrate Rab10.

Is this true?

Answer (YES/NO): YES